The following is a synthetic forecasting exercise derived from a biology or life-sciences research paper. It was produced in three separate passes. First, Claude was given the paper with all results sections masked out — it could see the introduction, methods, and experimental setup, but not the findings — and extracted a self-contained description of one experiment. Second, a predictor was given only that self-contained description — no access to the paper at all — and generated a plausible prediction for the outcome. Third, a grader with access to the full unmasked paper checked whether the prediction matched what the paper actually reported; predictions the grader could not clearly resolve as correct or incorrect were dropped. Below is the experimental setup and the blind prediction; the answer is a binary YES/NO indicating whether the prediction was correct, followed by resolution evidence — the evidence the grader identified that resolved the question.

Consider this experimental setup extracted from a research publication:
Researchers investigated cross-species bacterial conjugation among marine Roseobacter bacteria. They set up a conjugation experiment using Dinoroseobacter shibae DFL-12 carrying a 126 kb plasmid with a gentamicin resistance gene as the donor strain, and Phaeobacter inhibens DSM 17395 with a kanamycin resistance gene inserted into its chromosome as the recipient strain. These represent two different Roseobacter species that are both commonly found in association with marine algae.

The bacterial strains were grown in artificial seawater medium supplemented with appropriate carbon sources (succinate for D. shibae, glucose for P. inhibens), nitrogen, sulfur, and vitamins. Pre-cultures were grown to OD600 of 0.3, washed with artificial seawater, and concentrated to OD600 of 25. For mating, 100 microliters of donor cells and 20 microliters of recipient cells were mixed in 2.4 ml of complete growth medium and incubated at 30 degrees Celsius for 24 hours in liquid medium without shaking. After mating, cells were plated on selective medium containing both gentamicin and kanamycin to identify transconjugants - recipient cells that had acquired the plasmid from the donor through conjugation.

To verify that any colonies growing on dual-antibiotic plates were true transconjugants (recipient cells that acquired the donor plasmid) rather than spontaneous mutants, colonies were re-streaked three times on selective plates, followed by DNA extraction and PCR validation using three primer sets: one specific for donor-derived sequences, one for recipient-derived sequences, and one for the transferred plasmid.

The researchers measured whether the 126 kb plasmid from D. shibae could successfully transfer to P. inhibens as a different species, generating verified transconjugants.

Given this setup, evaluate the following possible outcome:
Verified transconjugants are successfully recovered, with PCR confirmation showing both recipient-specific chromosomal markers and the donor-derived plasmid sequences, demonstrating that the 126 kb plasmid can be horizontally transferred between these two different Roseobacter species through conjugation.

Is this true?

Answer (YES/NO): YES